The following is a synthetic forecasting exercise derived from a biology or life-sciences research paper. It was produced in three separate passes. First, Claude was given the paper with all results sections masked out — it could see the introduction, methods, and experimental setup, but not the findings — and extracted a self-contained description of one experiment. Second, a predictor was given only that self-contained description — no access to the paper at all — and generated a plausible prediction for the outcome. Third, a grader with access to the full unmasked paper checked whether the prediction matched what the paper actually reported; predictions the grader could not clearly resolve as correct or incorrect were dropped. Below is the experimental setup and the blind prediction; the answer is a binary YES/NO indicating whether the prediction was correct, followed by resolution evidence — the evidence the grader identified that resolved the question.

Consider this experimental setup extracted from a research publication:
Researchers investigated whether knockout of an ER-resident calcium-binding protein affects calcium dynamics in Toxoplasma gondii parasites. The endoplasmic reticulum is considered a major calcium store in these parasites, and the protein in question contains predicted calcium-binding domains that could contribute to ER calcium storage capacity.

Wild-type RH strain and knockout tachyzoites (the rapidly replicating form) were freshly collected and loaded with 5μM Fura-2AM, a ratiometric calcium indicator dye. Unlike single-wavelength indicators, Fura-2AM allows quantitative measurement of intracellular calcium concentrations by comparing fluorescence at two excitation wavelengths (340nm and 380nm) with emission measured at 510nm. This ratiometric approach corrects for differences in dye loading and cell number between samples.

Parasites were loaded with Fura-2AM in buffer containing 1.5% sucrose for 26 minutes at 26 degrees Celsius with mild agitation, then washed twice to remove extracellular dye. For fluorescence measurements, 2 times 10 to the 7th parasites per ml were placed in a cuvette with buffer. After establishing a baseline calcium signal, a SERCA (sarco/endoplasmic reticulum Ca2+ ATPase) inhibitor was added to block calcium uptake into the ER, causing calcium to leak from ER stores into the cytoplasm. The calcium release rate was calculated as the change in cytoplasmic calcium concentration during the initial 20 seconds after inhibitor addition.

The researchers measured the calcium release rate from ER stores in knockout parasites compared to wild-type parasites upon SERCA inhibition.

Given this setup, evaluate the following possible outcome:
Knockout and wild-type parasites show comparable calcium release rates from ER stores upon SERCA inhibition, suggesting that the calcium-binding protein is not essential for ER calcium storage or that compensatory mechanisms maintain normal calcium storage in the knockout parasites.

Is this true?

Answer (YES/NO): NO